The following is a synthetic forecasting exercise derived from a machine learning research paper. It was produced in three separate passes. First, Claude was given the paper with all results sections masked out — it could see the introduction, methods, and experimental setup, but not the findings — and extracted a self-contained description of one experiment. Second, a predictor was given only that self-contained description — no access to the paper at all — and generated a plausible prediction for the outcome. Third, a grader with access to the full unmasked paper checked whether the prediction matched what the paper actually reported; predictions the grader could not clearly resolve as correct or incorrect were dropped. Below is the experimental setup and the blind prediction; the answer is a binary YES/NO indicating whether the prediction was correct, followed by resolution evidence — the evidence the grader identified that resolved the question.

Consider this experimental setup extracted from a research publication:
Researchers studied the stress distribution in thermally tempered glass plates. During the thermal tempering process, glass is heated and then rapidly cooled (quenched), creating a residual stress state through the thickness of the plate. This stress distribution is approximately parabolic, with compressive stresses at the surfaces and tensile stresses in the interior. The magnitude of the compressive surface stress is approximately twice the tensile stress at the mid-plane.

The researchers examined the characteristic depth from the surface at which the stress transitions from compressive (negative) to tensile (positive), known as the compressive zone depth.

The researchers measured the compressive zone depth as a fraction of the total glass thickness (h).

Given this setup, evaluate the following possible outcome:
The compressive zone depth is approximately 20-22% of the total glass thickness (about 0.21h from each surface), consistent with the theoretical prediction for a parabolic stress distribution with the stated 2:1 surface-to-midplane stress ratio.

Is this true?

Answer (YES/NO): YES